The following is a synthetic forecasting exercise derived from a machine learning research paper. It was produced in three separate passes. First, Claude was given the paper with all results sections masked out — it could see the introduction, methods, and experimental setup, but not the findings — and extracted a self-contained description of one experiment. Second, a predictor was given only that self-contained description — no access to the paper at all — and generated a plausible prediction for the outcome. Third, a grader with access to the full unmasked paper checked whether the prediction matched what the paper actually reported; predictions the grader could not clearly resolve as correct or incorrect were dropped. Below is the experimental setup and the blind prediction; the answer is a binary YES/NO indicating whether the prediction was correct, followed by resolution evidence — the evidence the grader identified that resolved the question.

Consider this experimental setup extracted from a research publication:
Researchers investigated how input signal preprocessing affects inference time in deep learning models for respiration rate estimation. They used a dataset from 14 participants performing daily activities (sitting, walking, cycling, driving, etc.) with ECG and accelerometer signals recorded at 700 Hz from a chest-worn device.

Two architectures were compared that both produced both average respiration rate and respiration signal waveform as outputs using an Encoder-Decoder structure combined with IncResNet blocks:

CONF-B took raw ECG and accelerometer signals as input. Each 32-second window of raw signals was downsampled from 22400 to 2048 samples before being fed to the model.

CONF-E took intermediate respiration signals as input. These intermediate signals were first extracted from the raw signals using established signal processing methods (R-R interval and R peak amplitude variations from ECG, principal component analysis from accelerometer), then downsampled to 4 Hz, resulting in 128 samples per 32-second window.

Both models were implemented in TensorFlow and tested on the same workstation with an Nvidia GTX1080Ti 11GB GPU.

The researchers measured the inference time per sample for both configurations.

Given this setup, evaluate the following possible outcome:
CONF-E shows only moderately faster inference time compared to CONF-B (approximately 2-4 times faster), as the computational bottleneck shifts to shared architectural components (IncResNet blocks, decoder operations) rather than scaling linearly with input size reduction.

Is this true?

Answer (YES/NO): NO